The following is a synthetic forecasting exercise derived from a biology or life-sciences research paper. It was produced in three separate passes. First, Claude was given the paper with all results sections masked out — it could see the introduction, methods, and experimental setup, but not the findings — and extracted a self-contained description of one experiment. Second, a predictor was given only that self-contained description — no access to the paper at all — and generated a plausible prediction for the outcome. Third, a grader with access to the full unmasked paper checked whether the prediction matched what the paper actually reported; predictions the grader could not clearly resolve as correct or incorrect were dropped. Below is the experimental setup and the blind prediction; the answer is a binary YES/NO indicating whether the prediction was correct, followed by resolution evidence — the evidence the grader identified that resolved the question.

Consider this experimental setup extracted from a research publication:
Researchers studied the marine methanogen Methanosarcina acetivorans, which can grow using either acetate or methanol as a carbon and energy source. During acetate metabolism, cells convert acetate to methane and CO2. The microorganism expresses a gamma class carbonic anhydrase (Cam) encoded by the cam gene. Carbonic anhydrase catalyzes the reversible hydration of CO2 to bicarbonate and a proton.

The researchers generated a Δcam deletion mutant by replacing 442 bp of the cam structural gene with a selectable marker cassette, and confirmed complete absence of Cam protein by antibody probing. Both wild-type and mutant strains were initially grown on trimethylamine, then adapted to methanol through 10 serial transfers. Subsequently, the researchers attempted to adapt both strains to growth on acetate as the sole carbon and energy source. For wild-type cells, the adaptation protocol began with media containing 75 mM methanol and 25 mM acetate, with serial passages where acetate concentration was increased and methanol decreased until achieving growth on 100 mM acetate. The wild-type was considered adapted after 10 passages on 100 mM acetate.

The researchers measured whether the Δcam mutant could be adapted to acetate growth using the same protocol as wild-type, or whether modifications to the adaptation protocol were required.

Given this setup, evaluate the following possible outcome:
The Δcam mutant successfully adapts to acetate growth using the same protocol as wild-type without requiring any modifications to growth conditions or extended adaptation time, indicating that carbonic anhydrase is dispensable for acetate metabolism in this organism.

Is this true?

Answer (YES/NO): NO